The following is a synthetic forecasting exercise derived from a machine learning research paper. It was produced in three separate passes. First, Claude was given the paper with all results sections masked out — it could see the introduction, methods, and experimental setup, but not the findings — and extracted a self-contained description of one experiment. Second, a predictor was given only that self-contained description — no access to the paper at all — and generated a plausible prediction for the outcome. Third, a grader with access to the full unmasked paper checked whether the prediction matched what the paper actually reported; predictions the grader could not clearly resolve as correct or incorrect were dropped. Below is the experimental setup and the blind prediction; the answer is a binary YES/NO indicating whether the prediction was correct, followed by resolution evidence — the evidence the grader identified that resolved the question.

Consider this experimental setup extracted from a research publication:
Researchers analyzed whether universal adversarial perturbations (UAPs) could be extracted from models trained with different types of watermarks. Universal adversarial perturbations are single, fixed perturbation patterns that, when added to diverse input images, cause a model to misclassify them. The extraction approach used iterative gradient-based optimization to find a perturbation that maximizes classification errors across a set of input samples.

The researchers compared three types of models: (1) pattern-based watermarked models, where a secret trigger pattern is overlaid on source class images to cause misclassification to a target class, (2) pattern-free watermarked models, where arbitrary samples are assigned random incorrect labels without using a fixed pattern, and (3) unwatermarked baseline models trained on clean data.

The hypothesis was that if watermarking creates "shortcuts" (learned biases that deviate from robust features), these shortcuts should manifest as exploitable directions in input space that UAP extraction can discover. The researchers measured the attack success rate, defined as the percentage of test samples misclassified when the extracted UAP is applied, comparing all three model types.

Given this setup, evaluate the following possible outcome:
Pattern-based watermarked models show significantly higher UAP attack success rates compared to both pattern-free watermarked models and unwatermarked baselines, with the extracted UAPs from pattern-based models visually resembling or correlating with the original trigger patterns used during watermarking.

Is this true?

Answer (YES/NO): NO